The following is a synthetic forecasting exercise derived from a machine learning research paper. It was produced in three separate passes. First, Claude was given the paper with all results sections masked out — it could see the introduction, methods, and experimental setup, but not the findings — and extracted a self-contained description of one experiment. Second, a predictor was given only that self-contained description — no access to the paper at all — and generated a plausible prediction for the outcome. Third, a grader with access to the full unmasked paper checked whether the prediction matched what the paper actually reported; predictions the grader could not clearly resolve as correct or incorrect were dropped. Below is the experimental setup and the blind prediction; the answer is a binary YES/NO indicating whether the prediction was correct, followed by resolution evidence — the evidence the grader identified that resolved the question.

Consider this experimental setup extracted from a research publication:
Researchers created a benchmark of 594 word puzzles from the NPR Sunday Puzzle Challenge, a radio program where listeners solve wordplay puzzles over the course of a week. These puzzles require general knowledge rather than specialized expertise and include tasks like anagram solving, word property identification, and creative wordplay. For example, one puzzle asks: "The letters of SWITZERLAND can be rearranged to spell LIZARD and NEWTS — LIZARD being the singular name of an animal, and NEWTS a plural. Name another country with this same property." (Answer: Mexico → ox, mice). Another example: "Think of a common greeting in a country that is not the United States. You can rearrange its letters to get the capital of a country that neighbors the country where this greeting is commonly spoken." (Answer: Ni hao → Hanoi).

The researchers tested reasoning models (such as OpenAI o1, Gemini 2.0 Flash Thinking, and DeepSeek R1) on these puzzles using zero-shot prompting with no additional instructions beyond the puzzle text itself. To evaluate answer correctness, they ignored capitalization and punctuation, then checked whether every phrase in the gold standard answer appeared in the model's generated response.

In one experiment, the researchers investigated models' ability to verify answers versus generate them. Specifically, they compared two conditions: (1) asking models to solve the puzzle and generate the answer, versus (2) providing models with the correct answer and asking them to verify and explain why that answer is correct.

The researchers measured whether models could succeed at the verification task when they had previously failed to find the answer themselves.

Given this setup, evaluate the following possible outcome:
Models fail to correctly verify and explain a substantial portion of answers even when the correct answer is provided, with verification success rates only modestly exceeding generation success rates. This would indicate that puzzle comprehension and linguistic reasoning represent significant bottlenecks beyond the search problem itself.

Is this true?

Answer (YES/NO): NO